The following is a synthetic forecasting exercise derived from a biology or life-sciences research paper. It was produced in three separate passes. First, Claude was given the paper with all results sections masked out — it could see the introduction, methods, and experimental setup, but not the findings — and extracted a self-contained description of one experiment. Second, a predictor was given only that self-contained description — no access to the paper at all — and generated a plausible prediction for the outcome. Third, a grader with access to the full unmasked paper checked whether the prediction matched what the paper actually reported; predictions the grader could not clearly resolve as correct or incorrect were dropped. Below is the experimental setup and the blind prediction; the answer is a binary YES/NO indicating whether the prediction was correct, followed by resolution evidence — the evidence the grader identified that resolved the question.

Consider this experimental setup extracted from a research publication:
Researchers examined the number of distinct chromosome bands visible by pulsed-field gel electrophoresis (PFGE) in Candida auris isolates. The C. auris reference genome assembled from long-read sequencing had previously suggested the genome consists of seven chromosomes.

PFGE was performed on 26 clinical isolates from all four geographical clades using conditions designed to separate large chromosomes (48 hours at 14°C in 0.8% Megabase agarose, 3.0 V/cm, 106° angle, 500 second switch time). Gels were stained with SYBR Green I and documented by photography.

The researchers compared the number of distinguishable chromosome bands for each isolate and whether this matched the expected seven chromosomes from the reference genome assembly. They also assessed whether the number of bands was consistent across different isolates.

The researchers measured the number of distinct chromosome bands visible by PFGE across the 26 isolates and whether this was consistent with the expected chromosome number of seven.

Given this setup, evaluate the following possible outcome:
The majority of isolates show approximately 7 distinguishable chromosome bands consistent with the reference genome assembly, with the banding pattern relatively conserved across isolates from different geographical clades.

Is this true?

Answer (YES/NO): NO